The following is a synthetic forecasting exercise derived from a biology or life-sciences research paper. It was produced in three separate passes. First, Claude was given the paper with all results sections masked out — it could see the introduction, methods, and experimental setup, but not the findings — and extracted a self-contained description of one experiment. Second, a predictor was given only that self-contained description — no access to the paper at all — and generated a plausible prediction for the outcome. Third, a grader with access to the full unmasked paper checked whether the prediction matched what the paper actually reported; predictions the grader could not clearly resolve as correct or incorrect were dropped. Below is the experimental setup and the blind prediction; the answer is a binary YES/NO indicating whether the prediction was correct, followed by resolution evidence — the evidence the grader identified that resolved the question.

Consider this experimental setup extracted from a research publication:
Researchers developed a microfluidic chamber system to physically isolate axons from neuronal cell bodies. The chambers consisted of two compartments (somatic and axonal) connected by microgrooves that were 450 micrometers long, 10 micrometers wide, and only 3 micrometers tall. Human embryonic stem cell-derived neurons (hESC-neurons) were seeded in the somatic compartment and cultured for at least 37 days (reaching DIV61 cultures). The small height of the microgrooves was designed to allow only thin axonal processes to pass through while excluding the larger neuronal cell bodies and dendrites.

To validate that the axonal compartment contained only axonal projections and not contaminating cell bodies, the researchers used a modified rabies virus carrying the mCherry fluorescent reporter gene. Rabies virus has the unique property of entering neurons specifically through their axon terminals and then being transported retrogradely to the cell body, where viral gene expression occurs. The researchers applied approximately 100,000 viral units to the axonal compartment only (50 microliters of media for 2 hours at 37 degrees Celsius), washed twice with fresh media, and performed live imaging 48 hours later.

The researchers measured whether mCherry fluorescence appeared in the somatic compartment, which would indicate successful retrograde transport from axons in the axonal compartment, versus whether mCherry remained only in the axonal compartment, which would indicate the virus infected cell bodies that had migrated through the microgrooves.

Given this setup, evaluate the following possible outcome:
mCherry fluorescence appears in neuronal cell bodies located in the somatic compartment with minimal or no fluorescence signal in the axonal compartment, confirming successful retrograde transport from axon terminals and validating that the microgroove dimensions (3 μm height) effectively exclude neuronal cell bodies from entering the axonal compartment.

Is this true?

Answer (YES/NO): NO